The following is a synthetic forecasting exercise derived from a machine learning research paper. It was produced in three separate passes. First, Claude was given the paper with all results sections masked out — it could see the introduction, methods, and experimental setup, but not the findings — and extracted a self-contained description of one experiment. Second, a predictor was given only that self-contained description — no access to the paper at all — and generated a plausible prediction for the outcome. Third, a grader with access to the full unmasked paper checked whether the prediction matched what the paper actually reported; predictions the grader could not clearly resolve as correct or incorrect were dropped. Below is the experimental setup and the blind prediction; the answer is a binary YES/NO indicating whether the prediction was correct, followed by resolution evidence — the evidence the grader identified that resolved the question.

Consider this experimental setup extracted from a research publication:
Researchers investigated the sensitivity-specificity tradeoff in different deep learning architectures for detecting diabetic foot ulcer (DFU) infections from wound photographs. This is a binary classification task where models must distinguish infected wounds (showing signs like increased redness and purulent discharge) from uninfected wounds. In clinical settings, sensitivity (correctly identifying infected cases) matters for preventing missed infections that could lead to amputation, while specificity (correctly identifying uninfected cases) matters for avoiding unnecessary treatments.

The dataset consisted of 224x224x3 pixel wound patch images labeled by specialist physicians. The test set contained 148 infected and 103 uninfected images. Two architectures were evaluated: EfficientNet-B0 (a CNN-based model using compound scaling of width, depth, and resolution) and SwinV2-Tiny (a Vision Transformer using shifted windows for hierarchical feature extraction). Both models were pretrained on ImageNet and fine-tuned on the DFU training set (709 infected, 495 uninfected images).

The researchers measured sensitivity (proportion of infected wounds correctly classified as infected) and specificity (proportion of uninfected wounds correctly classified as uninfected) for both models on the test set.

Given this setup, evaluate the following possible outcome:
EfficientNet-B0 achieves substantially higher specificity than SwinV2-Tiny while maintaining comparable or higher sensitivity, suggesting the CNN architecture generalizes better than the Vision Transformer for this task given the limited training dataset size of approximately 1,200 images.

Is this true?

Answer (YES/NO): NO